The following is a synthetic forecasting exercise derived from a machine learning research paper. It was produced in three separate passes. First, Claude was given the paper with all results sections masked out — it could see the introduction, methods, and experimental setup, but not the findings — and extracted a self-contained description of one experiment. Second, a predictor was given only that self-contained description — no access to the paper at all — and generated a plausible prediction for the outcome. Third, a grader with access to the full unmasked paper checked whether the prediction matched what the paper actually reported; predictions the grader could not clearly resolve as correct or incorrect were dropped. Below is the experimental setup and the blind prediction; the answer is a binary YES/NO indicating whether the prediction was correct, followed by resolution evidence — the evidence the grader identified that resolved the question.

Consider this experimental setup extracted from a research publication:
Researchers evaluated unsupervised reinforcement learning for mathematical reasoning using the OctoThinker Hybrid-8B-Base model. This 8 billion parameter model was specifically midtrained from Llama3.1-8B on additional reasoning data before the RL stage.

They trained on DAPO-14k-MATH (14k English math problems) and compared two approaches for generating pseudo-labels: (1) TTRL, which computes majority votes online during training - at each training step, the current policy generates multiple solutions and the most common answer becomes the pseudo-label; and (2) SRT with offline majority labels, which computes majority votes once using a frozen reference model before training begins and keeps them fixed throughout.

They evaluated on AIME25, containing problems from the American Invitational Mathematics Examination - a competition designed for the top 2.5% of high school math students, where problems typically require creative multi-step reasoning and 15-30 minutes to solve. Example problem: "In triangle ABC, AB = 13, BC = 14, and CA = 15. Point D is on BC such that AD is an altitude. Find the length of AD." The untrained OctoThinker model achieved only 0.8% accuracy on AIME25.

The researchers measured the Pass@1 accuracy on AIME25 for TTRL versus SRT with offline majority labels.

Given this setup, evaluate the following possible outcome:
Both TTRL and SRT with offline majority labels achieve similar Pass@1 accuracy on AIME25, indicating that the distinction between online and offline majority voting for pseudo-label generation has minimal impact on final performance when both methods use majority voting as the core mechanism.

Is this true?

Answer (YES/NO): NO